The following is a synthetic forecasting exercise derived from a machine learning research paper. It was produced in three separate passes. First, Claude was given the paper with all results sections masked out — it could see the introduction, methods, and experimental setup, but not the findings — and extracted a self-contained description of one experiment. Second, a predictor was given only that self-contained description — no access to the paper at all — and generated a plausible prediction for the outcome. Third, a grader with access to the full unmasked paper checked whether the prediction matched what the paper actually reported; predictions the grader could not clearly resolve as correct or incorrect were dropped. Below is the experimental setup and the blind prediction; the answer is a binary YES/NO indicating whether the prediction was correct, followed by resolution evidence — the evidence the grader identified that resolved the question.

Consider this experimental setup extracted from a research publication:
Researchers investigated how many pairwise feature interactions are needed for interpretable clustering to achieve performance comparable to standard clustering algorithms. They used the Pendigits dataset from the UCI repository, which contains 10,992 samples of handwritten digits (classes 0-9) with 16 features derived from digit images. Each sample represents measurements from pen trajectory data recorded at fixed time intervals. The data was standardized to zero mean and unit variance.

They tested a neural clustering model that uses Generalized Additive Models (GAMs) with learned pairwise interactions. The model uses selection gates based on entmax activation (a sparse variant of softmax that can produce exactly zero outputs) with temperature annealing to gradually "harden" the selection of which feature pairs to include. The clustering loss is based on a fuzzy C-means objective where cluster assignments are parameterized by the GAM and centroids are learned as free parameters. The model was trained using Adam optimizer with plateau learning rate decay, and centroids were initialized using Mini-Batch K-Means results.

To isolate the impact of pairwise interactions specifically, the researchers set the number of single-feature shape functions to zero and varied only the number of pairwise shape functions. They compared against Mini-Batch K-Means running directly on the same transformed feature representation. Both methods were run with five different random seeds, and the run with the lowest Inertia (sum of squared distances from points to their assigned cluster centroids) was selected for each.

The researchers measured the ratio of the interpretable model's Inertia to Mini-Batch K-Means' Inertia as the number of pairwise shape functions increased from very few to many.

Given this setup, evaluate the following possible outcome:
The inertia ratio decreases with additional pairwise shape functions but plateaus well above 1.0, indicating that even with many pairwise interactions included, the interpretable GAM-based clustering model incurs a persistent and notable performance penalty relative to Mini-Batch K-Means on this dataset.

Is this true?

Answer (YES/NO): NO